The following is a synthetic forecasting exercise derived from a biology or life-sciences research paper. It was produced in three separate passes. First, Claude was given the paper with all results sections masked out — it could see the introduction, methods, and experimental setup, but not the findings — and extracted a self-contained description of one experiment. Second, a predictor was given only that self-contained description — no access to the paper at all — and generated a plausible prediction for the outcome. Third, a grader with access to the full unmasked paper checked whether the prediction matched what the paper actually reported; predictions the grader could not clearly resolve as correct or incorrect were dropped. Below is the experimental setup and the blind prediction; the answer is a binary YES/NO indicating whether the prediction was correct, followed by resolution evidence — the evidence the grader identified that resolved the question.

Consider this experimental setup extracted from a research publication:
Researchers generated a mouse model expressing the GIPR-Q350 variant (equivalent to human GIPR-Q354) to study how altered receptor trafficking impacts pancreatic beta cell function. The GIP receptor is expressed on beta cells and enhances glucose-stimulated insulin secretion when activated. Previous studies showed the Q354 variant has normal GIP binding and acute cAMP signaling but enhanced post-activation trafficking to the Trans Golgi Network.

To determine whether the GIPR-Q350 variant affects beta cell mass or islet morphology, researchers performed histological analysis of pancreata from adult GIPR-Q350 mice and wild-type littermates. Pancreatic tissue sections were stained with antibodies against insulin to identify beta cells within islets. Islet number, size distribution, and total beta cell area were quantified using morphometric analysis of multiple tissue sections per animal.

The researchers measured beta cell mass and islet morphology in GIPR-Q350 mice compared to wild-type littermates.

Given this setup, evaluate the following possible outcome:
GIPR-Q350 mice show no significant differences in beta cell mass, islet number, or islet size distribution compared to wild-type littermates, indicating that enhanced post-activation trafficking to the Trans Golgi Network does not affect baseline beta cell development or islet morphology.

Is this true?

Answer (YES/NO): YES